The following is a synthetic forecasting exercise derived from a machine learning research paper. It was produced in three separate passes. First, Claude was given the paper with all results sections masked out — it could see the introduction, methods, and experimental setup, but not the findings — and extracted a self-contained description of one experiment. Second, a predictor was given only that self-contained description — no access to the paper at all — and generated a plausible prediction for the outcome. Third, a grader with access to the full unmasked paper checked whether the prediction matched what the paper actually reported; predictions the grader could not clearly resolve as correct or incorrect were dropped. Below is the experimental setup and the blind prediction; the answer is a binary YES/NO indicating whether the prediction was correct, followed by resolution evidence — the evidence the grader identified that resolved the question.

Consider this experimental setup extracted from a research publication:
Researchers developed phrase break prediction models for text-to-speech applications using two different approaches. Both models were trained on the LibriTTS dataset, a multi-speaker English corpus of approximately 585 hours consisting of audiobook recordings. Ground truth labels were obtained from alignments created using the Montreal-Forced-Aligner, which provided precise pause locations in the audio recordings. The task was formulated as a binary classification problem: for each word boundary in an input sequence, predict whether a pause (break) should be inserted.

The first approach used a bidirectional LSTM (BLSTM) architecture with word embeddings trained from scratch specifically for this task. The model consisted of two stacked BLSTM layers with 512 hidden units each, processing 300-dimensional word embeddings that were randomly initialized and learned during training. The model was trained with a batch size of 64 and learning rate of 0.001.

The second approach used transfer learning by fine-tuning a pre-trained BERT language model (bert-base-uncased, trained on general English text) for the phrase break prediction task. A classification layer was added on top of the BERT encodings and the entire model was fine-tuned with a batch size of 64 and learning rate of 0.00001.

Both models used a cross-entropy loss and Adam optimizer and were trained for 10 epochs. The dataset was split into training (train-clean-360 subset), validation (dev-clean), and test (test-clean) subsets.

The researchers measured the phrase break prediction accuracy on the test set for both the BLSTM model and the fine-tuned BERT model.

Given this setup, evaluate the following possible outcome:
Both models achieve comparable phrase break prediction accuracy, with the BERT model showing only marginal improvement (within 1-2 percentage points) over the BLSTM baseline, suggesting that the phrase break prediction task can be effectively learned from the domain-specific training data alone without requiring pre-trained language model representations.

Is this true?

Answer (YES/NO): NO